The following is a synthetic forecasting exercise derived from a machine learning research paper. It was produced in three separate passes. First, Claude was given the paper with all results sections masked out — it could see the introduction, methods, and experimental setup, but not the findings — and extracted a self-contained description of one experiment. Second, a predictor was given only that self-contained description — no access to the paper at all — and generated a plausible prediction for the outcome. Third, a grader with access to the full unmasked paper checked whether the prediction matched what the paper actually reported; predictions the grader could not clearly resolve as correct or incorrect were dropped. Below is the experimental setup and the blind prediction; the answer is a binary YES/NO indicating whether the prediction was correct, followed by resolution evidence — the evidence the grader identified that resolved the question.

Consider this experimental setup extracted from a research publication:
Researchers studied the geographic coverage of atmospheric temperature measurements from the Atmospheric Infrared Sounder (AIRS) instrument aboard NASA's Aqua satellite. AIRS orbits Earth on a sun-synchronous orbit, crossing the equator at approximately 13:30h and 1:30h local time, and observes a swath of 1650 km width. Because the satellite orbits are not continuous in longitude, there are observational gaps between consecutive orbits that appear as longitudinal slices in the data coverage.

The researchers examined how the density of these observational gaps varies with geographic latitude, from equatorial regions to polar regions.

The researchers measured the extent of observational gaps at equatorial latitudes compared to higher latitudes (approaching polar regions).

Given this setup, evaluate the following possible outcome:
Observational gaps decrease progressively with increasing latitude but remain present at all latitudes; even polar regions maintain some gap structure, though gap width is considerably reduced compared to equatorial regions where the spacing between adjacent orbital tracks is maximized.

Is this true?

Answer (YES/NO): NO